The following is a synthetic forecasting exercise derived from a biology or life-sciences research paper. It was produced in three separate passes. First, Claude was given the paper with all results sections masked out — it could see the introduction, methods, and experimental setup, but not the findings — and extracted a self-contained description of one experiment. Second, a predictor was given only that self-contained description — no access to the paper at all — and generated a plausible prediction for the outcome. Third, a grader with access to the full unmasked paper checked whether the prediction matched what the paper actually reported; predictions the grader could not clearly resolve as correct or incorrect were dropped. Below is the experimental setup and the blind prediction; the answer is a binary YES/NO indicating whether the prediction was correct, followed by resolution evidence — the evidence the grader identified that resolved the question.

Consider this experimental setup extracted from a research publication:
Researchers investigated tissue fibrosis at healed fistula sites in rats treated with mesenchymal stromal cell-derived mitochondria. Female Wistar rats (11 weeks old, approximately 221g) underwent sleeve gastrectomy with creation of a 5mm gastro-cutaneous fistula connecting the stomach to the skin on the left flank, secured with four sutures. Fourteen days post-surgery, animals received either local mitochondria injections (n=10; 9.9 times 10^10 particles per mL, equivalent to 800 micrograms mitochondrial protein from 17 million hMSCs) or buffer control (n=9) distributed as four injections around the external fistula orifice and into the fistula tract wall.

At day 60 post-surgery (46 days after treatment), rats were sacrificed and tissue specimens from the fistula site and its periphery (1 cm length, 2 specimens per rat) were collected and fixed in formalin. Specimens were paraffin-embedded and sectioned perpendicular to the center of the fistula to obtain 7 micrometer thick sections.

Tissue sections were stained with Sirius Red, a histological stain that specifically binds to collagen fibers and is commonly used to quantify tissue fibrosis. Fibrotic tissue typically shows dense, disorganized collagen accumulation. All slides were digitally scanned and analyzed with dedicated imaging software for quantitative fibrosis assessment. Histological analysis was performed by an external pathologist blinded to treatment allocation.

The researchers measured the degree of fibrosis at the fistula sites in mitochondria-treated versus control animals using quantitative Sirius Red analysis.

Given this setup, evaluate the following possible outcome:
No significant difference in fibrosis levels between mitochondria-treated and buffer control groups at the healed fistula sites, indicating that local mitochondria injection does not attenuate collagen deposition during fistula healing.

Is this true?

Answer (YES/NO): NO